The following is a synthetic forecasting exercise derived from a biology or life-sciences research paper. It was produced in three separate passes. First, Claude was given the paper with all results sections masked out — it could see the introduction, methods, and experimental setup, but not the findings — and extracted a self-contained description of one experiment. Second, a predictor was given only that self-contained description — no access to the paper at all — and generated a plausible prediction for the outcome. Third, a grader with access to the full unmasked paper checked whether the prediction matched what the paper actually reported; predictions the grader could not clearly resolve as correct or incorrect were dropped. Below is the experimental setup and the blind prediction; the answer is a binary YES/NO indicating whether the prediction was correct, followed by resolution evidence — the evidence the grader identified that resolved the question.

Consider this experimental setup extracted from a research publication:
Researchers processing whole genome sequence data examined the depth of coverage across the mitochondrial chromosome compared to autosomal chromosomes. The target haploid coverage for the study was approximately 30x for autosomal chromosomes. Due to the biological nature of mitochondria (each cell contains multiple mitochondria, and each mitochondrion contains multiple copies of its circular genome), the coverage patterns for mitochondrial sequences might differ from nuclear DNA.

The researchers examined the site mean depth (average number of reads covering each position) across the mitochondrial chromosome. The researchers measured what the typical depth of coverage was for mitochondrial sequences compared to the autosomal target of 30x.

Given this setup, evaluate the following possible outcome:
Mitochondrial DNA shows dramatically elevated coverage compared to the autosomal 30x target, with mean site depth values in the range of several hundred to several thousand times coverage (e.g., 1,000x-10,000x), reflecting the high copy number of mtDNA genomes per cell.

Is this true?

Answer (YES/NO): YES